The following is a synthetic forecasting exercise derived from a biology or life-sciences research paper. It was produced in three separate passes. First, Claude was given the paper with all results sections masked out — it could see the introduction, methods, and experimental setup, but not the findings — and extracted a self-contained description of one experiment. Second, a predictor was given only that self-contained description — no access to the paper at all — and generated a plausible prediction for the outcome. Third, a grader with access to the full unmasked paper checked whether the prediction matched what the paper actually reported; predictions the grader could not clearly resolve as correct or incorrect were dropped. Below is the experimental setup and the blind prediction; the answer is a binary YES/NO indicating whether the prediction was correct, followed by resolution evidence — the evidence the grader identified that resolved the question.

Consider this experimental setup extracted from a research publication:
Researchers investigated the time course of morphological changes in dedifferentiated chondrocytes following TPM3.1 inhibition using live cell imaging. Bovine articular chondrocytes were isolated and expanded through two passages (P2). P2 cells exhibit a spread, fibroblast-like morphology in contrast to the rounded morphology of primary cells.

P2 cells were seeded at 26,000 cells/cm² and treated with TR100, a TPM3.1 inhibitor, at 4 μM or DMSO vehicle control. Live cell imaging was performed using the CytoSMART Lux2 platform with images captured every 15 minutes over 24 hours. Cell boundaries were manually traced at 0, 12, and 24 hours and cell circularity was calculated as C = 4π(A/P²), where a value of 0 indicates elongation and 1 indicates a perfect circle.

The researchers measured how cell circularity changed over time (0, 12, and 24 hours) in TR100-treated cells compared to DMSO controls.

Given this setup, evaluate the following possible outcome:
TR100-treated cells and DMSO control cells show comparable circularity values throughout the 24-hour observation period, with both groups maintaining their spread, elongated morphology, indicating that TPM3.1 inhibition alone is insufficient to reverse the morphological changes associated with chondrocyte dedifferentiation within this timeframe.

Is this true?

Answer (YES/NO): NO